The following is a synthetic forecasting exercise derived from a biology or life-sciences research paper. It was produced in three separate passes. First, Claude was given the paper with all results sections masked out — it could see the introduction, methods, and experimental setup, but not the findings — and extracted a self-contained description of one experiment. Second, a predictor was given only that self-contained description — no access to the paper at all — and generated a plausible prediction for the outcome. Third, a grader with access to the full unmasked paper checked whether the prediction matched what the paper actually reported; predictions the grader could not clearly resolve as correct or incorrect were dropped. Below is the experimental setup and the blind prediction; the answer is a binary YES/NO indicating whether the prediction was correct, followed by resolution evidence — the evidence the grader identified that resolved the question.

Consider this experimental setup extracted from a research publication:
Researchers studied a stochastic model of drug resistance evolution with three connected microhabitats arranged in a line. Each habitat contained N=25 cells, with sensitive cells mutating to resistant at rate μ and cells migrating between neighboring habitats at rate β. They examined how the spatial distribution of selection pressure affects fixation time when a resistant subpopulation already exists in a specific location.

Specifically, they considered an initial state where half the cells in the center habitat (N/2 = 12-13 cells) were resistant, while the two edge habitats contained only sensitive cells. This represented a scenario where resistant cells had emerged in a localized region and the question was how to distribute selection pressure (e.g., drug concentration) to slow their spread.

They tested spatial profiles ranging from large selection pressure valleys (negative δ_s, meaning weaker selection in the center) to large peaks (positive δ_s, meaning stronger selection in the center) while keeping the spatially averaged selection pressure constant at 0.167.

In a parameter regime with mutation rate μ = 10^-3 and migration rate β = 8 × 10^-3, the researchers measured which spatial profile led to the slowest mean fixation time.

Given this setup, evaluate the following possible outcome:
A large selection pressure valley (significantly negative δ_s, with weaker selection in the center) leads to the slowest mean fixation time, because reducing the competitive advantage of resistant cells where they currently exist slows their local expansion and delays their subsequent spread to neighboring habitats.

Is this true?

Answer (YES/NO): YES